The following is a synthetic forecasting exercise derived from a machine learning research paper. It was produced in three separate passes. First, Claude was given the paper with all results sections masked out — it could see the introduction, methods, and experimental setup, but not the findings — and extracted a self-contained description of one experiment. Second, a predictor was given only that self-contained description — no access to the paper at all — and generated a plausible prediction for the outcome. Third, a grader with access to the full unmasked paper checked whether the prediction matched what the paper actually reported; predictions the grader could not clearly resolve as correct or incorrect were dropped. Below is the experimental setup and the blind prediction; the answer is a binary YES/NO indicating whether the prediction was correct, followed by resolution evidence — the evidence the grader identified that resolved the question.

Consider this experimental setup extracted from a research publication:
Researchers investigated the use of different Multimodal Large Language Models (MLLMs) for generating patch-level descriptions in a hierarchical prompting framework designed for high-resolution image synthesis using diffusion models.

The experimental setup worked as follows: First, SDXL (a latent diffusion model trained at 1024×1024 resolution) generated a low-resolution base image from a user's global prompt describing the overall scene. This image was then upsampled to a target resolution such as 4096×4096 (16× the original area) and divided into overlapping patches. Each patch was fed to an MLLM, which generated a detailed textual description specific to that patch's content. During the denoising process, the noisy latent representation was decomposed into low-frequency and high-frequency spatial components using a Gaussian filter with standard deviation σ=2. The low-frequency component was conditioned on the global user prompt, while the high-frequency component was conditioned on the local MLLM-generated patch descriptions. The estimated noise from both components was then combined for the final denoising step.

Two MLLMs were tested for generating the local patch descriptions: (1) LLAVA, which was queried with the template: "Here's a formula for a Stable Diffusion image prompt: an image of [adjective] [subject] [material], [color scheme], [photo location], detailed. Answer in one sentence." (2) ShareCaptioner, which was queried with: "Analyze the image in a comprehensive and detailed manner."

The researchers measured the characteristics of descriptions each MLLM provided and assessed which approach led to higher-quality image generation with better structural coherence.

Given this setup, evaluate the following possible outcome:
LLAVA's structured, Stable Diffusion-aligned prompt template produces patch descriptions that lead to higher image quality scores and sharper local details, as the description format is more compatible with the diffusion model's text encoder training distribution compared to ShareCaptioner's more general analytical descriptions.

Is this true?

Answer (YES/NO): NO